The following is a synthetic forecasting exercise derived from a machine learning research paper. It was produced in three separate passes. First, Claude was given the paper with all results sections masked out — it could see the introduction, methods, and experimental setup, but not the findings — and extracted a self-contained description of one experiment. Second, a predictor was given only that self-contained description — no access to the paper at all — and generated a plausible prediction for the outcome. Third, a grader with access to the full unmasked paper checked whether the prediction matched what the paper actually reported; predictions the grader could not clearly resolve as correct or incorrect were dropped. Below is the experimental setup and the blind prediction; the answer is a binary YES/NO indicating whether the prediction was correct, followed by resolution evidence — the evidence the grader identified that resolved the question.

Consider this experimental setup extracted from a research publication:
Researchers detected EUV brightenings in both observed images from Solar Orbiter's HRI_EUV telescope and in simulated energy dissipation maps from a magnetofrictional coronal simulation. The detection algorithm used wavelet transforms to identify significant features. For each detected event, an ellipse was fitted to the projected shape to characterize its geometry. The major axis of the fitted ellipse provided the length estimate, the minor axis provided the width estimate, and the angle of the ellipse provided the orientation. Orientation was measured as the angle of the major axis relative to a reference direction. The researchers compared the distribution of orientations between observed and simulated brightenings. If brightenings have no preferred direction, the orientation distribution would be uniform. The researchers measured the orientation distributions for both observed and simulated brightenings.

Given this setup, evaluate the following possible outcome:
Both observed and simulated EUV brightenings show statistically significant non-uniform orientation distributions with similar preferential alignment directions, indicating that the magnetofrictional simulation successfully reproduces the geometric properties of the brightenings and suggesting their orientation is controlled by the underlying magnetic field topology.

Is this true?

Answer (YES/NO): NO